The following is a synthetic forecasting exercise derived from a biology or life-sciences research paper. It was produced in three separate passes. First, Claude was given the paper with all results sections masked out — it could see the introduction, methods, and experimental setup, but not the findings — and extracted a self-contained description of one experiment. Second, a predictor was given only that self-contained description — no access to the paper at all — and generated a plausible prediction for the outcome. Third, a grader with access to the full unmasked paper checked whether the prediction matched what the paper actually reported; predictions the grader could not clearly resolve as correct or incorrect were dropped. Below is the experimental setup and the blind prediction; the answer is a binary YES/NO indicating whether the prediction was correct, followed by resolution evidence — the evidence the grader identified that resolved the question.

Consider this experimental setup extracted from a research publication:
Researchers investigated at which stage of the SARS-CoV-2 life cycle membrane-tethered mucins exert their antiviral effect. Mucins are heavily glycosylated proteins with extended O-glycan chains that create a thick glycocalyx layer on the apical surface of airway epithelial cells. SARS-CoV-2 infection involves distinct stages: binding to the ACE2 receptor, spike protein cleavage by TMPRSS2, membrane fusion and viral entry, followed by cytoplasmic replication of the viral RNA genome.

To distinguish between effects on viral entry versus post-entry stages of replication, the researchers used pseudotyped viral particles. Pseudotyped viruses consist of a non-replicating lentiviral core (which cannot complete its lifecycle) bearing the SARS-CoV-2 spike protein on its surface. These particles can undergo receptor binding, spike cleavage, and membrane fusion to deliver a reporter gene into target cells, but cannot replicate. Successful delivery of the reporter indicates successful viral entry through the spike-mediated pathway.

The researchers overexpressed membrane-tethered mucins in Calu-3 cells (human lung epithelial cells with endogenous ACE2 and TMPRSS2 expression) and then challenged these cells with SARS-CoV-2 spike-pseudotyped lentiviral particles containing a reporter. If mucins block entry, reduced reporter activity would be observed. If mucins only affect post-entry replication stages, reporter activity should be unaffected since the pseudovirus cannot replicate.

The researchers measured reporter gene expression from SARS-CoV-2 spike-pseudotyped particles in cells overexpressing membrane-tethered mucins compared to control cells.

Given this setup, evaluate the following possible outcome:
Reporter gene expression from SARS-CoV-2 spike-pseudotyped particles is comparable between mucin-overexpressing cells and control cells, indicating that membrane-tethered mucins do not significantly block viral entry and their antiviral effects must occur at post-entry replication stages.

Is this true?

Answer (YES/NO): NO